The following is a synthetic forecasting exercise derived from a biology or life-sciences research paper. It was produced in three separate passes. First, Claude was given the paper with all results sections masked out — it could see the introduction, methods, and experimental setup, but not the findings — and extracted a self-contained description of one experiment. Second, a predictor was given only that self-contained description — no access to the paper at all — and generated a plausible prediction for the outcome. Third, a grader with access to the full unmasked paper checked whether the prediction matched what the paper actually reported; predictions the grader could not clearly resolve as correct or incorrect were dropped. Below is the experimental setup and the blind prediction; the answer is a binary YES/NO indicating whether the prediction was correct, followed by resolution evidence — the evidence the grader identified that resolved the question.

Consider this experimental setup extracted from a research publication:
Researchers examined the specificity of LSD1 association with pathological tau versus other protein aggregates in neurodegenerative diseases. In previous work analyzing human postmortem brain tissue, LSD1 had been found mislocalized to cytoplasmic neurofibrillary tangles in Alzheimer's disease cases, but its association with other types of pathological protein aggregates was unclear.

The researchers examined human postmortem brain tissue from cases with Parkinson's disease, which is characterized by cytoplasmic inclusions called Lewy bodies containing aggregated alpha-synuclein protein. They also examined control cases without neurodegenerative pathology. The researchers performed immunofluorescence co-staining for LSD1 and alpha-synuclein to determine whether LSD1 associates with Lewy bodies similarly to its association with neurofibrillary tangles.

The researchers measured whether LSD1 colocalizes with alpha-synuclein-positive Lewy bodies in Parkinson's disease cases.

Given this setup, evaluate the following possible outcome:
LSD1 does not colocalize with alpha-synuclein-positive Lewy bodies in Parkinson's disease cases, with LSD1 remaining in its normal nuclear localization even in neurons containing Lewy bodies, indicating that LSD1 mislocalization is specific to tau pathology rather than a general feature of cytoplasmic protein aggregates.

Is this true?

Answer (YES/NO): YES